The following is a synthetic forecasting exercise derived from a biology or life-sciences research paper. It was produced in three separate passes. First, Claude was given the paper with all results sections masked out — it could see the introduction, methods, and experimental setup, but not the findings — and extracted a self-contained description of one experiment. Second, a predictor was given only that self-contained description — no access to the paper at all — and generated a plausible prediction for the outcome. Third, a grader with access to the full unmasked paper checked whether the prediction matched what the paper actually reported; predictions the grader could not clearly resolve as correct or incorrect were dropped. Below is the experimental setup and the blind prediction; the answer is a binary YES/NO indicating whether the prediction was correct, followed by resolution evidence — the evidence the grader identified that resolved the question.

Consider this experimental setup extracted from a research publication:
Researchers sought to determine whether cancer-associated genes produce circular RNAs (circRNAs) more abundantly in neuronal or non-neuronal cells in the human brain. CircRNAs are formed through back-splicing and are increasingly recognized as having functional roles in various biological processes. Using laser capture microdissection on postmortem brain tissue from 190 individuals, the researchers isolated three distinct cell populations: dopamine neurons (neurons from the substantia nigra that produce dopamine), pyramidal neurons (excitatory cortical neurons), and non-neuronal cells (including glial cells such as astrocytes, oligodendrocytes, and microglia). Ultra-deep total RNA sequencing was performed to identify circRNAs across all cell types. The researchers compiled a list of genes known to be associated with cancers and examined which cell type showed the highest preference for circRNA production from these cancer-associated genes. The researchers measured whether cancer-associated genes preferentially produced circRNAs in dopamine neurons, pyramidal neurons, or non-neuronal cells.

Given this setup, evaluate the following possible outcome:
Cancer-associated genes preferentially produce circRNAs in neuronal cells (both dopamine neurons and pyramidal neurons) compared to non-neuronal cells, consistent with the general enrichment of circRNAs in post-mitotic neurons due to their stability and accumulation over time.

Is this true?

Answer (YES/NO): NO